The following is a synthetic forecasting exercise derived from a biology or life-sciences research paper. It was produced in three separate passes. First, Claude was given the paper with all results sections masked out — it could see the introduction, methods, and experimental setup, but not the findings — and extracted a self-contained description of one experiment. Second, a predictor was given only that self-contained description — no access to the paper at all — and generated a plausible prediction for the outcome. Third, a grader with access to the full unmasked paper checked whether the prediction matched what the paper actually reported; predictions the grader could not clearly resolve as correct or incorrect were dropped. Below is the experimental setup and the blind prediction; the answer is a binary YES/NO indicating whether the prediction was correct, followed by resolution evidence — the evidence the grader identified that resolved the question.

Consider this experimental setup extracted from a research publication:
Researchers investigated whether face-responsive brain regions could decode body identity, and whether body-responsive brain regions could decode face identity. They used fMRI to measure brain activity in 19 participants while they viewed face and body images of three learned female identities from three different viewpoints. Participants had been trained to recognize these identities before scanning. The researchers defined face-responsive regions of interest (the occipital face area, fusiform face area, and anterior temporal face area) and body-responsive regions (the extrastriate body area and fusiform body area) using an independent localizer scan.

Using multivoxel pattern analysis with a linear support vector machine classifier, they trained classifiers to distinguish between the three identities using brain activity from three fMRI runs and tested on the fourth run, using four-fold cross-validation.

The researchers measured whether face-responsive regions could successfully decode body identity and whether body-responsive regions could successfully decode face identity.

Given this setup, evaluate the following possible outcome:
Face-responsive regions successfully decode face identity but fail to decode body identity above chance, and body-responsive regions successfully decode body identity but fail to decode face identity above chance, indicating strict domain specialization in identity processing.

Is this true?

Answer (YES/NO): NO